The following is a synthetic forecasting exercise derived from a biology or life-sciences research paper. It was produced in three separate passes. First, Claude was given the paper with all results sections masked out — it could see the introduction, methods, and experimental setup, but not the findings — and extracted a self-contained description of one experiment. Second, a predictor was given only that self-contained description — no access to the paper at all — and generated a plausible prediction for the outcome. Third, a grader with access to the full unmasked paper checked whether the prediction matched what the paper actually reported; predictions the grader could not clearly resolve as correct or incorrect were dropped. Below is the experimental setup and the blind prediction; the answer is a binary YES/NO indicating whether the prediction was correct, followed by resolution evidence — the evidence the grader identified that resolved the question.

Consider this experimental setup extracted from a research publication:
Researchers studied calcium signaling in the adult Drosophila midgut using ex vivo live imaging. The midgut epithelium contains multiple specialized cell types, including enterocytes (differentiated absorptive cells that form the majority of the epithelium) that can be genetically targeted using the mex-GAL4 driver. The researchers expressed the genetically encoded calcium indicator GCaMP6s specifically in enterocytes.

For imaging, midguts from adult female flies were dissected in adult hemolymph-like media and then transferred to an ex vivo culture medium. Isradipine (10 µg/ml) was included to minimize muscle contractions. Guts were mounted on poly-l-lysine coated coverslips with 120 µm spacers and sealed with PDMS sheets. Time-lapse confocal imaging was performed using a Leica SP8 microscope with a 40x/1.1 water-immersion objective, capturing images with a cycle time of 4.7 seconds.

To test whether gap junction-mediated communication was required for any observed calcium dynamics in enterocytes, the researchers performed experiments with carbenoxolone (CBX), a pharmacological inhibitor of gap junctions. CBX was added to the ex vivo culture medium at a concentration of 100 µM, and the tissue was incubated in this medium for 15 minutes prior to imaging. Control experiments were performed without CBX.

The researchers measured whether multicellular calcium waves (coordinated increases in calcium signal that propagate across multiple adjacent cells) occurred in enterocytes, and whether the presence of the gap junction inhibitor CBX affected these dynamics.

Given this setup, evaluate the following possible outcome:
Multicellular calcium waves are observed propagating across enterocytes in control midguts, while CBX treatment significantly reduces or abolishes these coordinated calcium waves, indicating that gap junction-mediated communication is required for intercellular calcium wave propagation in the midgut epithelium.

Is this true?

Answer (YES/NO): YES